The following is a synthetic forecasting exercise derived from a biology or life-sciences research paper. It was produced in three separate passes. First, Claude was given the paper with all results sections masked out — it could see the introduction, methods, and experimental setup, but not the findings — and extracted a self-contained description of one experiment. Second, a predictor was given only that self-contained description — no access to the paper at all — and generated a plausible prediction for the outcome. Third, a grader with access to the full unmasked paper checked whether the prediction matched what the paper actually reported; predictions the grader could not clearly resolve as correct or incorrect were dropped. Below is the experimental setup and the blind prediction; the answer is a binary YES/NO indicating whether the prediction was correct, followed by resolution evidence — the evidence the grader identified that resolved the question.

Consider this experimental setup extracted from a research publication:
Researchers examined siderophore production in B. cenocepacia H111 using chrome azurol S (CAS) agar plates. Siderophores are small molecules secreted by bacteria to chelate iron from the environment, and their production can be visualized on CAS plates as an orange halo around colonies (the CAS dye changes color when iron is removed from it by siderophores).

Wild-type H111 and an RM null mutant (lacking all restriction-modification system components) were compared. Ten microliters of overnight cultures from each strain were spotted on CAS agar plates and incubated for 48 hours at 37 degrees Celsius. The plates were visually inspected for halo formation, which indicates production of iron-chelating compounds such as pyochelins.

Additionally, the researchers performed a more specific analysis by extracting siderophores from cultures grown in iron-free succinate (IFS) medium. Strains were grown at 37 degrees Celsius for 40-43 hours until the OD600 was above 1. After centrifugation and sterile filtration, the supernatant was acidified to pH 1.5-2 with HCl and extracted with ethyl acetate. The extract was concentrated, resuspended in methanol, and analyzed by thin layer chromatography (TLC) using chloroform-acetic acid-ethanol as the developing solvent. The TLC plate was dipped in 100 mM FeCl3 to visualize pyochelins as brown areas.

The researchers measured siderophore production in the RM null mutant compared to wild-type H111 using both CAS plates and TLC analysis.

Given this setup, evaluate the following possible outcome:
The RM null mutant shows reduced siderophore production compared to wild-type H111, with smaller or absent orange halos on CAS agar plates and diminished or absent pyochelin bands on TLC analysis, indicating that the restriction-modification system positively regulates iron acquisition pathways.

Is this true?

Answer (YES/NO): NO